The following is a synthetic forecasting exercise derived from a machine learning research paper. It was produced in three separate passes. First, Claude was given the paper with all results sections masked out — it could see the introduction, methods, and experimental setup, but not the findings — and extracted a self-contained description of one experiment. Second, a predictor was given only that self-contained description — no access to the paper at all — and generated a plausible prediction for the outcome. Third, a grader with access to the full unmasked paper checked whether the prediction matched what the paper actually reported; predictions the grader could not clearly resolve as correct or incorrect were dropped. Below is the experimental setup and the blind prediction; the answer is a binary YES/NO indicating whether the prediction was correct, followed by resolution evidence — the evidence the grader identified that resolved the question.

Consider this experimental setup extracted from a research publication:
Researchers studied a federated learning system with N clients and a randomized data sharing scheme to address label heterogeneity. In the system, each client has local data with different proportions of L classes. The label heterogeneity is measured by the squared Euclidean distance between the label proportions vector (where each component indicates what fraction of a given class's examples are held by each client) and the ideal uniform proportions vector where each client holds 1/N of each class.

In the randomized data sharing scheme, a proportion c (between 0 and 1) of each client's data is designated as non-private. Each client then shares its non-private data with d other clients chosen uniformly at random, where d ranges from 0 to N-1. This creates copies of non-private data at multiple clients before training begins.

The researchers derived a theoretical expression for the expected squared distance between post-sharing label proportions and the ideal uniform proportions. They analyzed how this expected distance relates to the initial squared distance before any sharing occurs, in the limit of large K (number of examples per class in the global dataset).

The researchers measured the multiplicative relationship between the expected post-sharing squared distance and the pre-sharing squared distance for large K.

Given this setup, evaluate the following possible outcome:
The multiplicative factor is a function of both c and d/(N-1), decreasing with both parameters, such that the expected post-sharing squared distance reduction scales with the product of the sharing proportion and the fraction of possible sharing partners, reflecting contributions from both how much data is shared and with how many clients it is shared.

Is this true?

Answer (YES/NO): NO